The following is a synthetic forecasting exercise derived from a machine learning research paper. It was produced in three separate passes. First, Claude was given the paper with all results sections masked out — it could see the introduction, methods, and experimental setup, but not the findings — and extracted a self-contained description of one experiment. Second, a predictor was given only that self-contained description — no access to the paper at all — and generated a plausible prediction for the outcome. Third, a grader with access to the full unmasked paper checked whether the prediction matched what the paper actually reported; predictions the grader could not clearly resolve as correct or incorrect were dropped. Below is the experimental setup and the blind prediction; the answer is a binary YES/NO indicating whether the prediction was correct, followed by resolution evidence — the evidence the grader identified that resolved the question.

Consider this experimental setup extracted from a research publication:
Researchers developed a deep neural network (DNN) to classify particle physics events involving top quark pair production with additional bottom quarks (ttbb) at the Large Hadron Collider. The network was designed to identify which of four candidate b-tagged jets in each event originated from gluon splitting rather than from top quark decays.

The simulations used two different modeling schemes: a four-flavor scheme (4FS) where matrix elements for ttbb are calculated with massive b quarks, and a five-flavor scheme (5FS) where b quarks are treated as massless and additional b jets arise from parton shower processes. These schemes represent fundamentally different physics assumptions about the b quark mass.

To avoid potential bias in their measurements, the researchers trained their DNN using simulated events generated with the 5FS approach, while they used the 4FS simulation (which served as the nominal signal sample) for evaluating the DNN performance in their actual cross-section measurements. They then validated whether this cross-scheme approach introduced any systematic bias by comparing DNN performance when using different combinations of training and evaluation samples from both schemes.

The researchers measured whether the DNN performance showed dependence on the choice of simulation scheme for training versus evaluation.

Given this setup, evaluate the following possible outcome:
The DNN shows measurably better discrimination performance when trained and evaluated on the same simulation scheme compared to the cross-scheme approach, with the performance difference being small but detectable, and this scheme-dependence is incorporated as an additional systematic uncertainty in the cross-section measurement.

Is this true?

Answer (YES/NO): NO